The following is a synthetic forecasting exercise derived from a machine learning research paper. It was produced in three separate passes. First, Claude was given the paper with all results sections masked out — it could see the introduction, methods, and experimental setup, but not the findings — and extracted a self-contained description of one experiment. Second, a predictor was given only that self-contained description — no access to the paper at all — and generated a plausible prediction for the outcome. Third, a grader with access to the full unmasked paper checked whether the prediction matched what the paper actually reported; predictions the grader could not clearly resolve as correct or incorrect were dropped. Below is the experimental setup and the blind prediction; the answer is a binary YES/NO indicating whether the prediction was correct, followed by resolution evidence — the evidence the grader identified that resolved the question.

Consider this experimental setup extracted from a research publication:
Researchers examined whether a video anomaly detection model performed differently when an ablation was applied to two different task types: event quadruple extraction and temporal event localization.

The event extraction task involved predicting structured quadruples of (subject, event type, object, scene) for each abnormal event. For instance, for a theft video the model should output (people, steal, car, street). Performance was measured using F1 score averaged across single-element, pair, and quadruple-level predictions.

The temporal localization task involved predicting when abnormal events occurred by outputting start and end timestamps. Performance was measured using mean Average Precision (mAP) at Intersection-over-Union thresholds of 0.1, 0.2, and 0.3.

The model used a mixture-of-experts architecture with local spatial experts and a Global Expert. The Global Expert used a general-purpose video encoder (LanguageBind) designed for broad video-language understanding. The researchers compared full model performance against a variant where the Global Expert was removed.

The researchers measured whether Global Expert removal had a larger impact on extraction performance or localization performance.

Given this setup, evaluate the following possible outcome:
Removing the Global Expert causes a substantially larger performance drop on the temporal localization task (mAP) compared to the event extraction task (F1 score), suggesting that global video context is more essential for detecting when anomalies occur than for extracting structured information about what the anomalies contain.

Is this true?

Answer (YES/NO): NO